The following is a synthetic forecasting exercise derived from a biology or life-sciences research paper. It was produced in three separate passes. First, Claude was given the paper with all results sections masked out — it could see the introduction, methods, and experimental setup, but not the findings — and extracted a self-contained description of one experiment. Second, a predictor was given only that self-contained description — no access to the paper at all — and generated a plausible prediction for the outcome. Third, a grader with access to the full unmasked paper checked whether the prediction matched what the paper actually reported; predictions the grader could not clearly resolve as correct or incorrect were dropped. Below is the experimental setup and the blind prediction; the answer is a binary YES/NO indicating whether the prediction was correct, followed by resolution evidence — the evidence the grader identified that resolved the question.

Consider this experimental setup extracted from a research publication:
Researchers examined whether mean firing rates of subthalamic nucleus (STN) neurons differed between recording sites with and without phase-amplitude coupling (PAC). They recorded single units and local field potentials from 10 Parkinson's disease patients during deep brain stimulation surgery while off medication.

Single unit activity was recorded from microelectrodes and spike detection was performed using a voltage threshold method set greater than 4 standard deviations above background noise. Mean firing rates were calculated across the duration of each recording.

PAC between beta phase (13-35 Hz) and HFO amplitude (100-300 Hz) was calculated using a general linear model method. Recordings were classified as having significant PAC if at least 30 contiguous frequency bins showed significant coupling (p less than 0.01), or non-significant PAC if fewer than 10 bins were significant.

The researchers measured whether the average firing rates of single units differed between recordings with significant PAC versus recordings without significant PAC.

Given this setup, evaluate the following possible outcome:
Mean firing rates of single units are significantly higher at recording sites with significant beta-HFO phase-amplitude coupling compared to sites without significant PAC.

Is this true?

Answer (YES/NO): NO